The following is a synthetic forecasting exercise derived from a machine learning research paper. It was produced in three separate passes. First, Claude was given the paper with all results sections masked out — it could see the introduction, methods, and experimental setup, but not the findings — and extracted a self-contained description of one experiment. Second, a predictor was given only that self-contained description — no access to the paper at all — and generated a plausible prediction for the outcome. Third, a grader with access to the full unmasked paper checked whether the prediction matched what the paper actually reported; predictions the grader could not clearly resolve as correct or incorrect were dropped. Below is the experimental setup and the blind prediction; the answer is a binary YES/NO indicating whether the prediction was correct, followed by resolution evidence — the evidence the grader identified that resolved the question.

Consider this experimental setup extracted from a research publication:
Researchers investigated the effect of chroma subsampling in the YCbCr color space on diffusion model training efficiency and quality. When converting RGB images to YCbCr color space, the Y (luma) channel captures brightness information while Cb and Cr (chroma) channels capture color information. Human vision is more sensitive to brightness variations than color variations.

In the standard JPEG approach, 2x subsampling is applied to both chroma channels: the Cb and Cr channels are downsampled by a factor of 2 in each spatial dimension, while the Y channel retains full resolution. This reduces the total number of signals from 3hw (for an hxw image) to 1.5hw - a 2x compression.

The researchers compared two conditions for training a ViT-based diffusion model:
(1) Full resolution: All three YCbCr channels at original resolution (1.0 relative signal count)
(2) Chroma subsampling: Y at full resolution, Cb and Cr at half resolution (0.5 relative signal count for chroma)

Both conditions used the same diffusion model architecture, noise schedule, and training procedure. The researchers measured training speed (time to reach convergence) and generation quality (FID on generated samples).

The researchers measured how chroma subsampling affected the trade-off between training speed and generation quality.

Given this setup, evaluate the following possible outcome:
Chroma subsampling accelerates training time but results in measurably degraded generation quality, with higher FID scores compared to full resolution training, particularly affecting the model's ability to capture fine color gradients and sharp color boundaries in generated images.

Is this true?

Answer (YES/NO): YES